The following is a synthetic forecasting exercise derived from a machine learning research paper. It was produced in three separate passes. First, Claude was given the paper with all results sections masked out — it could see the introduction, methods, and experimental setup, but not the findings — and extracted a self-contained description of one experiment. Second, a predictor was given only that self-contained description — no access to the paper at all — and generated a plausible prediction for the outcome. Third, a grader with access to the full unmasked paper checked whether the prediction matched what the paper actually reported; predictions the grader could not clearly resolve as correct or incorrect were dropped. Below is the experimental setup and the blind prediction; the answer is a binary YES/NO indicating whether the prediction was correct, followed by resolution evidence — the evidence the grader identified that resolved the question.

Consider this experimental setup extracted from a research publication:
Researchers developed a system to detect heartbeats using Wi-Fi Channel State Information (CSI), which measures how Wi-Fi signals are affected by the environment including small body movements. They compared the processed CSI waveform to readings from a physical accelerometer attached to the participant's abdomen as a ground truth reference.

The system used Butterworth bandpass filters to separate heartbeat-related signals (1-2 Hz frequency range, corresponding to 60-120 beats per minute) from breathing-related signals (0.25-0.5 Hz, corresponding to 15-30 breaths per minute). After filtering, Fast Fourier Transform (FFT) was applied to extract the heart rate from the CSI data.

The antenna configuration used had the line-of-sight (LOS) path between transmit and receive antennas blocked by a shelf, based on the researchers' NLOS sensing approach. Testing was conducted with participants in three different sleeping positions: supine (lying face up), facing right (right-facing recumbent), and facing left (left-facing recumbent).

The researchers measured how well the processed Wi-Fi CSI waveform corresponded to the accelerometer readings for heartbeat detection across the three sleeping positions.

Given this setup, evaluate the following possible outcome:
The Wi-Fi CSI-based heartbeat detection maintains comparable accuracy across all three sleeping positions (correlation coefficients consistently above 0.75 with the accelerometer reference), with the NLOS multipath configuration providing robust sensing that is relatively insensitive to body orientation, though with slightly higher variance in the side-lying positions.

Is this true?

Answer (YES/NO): NO